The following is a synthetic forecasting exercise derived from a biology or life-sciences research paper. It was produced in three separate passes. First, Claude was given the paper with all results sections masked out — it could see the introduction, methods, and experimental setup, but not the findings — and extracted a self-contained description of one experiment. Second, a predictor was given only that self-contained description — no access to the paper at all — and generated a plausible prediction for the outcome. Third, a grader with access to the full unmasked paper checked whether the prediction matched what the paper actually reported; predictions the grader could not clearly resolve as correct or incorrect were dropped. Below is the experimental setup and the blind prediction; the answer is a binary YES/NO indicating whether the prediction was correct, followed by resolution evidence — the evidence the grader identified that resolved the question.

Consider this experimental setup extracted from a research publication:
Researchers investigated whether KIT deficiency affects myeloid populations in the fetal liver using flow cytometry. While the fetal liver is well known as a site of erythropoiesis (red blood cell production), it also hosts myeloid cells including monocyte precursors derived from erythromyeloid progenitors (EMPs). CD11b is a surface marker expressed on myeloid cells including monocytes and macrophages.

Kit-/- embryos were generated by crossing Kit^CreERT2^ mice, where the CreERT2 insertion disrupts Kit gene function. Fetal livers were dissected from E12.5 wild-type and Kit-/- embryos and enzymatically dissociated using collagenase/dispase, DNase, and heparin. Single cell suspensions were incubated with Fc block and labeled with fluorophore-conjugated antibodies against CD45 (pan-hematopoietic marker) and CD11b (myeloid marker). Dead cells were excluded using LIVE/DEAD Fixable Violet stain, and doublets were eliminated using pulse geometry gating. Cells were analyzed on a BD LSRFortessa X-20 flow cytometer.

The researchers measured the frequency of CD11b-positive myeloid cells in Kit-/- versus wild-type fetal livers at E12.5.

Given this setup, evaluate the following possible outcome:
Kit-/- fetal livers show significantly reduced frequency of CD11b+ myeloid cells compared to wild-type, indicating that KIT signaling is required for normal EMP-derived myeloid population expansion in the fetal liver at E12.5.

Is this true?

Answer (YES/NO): NO